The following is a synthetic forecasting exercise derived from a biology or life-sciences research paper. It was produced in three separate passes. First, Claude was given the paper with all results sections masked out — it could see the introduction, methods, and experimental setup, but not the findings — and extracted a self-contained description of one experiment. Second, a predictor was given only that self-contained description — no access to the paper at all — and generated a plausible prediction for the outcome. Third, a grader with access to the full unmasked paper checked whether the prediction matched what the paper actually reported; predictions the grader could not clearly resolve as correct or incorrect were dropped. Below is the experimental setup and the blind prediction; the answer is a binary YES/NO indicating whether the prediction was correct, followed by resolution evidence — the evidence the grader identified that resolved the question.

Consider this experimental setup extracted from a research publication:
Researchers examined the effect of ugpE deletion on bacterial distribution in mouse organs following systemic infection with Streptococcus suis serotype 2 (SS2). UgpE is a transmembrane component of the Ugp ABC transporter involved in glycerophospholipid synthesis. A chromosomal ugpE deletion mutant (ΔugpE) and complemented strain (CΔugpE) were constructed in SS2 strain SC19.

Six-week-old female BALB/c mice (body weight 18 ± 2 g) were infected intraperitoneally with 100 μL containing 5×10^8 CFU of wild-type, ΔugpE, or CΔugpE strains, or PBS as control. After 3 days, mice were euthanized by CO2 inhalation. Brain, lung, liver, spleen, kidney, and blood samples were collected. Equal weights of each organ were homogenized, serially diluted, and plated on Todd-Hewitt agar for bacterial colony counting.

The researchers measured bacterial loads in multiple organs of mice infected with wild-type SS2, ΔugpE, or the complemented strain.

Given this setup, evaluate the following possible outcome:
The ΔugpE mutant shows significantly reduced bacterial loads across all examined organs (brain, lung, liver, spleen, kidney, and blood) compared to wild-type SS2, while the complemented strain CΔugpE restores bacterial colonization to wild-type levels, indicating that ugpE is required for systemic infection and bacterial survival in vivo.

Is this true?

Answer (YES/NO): NO